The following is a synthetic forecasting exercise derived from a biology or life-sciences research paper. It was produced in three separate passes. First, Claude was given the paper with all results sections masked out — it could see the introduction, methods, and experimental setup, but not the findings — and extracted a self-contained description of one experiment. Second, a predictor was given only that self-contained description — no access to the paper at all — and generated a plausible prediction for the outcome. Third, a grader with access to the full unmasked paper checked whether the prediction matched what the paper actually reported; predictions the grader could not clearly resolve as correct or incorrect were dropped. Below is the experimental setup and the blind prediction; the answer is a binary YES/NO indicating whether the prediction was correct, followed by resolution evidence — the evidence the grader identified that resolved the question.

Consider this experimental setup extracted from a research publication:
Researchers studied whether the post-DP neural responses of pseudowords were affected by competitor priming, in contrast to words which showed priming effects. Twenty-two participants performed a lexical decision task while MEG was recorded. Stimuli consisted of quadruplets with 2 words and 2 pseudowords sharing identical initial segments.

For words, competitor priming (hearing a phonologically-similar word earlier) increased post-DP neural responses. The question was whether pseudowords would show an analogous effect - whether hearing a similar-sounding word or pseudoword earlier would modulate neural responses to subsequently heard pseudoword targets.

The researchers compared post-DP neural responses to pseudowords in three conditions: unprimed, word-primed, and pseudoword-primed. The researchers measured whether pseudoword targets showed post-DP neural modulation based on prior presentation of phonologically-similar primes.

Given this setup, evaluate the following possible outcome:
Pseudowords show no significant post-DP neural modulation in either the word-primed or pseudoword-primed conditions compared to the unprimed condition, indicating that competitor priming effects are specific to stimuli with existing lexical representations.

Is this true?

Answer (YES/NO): YES